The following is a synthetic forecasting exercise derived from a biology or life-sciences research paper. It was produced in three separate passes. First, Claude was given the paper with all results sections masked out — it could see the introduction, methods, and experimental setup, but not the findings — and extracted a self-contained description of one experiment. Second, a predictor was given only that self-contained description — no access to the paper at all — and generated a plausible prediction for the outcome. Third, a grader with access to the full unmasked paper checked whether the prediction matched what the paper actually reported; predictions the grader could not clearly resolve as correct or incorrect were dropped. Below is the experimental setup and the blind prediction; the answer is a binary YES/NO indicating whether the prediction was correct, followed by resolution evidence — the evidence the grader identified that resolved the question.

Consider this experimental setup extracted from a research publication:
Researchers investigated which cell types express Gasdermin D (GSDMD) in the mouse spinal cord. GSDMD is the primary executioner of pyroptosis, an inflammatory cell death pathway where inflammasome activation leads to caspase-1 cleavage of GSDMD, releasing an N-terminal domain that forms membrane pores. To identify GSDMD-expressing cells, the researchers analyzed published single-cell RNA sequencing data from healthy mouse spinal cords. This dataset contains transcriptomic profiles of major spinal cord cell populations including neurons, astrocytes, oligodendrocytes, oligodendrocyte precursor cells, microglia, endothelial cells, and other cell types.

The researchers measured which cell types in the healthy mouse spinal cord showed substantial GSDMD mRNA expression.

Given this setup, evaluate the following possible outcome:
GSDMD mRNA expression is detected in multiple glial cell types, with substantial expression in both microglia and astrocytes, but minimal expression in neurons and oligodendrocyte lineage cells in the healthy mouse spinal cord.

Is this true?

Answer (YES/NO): NO